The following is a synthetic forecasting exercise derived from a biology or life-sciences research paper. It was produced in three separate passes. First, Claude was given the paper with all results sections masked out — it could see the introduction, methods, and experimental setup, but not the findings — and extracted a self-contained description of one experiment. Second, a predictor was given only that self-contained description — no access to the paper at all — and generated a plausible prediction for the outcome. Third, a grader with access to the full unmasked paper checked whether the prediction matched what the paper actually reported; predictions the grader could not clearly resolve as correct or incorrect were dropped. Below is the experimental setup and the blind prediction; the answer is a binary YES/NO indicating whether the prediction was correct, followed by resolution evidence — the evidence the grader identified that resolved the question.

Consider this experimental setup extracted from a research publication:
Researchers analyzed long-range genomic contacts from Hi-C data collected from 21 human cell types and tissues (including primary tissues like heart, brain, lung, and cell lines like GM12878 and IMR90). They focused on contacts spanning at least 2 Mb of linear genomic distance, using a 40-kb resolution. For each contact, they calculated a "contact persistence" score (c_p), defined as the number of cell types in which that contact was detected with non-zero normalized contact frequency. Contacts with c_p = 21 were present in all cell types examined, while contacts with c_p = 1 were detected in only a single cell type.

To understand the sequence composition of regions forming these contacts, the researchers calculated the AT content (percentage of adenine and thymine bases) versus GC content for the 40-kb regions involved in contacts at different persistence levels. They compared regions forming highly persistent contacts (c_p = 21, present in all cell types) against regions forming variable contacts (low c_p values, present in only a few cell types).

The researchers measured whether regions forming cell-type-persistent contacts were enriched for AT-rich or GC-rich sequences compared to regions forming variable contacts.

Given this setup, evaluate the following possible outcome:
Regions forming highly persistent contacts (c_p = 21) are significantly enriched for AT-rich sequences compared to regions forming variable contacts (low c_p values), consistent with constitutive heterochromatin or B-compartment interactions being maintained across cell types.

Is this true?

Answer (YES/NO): YES